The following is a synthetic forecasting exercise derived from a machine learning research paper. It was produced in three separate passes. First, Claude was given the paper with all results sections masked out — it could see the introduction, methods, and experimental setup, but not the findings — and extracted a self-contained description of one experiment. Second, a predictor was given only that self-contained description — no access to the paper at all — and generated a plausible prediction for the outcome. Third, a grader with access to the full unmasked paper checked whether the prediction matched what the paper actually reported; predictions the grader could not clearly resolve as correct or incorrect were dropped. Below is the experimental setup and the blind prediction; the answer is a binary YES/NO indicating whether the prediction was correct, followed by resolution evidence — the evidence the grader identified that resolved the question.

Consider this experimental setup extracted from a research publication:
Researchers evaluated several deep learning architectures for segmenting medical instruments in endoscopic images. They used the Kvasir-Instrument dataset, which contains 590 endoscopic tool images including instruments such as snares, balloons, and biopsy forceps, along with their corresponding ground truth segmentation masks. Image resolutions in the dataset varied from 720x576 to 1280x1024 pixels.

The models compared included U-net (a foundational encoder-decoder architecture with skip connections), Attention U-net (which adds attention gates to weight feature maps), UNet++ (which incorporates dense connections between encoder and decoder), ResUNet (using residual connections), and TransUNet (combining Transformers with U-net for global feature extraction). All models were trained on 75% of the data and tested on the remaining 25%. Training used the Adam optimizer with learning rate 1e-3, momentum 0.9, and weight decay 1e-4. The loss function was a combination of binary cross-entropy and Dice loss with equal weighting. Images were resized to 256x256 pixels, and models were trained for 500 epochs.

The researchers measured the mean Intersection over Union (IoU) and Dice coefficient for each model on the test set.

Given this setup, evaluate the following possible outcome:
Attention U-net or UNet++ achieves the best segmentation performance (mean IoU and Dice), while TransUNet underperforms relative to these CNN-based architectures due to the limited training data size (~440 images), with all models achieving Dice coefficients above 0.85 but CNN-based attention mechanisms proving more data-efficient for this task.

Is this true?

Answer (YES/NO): NO